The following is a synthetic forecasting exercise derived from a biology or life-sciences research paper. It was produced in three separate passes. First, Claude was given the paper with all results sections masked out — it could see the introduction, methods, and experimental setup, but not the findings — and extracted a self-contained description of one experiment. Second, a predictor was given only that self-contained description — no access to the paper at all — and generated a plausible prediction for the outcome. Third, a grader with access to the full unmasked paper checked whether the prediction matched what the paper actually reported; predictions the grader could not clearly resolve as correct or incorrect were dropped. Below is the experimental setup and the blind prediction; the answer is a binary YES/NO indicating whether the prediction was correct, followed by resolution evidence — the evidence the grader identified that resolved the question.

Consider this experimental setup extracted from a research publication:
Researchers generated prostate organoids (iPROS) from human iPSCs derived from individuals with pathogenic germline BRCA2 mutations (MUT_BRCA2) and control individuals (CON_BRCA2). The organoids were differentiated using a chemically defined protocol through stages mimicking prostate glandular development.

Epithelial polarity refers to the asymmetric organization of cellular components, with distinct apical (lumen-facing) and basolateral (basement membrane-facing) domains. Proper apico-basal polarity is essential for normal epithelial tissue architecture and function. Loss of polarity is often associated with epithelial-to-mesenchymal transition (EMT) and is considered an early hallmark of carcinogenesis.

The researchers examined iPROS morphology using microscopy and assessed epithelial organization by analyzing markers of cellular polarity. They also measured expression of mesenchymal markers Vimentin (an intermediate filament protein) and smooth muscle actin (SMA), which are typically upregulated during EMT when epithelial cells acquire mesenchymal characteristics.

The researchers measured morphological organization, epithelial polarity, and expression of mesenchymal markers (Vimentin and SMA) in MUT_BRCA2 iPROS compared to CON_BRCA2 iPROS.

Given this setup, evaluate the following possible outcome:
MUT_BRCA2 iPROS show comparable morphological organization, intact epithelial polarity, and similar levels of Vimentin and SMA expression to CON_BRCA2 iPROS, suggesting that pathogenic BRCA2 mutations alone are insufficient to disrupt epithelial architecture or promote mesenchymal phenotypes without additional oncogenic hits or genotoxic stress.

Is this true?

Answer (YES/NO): NO